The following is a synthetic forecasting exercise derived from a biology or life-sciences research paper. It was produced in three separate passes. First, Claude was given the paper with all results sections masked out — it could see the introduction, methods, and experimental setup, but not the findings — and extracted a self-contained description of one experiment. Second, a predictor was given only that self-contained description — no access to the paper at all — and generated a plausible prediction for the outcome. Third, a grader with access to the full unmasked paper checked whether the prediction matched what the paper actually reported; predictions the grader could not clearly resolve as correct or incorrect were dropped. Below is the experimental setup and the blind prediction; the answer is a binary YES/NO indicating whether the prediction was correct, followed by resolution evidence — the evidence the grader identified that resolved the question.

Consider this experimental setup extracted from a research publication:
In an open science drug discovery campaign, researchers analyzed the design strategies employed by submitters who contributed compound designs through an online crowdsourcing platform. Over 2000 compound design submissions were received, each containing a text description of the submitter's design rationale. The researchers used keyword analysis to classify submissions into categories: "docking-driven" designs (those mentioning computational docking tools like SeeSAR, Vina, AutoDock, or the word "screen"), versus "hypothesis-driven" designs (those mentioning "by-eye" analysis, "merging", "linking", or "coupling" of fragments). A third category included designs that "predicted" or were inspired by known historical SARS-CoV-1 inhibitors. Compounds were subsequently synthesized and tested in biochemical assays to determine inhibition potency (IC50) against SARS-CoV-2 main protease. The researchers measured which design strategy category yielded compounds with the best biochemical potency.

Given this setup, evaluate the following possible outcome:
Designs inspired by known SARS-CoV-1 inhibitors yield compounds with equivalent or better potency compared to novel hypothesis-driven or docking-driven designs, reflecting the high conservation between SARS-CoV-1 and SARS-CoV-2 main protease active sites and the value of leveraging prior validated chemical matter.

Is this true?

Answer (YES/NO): YES